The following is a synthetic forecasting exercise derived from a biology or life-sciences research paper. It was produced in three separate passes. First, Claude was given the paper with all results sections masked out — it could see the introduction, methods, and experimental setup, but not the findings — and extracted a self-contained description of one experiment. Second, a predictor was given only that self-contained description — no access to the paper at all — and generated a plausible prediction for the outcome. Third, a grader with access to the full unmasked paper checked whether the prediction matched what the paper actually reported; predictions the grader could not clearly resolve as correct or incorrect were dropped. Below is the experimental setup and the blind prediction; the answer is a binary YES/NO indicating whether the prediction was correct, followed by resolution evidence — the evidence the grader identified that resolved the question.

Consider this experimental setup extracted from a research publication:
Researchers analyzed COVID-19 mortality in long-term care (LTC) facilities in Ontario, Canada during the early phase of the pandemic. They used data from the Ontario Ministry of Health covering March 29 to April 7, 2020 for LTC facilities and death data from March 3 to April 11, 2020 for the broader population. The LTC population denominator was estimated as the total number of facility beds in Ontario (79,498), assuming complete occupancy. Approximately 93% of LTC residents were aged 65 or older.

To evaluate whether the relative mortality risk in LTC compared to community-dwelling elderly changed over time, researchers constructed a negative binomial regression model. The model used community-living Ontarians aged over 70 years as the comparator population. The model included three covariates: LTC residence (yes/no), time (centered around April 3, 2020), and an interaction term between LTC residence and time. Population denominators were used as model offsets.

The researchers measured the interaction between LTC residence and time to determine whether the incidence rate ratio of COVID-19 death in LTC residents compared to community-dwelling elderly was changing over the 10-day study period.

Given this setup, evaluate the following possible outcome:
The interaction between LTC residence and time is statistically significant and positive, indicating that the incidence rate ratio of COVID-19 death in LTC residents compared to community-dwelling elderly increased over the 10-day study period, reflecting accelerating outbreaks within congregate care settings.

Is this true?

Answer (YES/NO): YES